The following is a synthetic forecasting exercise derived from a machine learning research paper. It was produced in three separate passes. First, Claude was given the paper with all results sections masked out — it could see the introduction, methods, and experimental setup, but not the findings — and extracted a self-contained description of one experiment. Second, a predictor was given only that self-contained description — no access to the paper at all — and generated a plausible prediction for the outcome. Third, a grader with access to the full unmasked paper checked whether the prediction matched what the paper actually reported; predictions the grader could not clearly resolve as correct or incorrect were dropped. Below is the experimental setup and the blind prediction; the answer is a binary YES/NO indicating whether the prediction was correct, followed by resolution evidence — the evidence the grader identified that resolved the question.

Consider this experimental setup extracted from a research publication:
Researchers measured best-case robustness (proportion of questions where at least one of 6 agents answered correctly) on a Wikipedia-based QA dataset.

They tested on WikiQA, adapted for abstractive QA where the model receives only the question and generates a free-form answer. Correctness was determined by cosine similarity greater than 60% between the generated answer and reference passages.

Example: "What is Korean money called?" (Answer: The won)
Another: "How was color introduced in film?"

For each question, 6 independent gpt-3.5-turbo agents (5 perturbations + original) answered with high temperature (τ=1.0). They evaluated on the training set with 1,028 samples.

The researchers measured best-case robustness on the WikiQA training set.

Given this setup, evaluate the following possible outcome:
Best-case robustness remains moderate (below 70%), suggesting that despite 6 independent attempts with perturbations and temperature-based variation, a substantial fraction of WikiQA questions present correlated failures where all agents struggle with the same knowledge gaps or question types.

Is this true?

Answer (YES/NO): NO